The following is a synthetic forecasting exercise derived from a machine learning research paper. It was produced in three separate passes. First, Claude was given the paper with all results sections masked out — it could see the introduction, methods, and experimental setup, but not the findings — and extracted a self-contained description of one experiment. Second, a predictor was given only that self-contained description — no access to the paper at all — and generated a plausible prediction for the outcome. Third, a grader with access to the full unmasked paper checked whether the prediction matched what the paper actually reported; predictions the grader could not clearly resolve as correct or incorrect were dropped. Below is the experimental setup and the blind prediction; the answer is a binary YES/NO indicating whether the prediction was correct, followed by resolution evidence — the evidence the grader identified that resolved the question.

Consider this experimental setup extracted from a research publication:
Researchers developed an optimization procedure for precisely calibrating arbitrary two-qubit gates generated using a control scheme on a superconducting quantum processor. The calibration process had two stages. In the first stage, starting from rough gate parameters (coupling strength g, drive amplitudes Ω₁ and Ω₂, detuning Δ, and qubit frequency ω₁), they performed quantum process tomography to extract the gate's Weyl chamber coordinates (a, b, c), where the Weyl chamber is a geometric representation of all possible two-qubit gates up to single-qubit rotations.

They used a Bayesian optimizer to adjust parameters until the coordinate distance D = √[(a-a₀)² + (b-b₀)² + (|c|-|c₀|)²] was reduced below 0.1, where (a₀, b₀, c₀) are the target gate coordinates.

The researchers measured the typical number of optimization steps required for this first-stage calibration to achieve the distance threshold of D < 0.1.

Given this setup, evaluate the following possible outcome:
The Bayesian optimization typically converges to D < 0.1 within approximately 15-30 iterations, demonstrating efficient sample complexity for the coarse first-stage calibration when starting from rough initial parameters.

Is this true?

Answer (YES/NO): NO